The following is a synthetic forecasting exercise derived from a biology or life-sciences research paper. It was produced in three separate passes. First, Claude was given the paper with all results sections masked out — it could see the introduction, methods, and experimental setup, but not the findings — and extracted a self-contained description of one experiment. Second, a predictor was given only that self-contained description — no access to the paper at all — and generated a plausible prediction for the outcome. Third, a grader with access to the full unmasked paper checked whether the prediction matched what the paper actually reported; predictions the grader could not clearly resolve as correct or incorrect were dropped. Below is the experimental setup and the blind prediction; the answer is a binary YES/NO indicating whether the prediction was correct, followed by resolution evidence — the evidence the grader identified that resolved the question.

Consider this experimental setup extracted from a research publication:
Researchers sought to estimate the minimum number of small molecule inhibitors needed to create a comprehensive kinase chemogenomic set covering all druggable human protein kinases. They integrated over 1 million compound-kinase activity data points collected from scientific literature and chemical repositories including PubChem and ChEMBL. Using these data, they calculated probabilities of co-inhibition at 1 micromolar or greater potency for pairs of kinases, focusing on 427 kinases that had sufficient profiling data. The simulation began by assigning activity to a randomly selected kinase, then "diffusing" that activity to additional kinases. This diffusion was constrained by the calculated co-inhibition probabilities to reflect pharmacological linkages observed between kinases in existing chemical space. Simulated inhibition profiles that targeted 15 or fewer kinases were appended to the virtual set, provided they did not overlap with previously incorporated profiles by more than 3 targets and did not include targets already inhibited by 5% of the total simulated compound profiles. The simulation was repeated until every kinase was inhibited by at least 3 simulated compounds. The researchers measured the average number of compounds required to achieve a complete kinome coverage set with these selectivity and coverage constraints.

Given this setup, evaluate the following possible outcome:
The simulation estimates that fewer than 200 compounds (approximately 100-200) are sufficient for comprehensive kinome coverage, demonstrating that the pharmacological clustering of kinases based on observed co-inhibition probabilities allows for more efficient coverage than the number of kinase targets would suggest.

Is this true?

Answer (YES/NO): NO